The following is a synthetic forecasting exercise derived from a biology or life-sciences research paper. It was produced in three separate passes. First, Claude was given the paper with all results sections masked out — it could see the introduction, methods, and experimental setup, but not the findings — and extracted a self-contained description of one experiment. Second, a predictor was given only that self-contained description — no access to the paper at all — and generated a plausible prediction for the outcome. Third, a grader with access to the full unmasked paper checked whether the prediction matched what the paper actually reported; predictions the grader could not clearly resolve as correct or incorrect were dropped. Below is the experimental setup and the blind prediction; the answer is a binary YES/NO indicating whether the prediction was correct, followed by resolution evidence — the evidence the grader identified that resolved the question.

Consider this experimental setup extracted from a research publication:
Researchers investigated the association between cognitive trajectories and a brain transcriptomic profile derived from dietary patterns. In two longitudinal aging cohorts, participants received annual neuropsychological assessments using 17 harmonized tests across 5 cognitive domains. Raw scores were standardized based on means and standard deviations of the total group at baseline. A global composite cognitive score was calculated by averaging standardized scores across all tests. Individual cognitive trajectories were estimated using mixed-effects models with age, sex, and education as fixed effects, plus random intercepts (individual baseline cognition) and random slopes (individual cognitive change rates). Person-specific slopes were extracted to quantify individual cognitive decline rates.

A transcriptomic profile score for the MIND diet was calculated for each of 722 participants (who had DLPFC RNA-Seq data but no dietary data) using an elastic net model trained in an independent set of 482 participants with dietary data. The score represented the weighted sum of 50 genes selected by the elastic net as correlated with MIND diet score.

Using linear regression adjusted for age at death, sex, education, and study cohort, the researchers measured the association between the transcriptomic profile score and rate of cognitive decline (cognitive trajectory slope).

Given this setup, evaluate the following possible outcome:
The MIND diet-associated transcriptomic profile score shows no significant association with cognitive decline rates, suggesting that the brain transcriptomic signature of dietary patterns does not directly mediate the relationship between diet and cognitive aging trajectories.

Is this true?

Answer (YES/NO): NO